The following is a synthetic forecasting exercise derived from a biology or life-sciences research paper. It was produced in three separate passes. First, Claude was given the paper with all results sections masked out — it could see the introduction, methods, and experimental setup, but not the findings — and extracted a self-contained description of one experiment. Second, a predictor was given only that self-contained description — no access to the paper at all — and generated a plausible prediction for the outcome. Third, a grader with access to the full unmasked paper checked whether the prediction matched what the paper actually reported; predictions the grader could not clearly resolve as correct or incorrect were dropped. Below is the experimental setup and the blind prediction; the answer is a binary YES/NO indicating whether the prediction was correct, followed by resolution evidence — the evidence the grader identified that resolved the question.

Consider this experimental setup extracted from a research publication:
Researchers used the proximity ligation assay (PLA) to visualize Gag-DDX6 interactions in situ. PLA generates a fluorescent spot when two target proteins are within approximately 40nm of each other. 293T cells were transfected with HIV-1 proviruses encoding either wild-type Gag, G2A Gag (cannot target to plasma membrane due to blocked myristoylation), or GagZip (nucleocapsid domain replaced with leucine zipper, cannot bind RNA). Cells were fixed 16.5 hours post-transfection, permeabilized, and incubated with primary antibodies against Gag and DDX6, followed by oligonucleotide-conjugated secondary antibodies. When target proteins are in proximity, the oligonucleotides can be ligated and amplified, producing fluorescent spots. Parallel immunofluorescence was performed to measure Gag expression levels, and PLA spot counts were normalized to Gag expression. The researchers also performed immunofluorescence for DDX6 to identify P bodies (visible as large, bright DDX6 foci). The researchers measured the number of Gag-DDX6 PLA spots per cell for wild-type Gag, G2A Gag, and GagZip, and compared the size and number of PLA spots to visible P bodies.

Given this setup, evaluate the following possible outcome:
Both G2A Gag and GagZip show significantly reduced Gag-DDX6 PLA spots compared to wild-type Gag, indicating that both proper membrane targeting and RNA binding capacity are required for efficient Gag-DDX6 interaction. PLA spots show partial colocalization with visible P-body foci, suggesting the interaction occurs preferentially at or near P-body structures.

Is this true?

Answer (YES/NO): NO